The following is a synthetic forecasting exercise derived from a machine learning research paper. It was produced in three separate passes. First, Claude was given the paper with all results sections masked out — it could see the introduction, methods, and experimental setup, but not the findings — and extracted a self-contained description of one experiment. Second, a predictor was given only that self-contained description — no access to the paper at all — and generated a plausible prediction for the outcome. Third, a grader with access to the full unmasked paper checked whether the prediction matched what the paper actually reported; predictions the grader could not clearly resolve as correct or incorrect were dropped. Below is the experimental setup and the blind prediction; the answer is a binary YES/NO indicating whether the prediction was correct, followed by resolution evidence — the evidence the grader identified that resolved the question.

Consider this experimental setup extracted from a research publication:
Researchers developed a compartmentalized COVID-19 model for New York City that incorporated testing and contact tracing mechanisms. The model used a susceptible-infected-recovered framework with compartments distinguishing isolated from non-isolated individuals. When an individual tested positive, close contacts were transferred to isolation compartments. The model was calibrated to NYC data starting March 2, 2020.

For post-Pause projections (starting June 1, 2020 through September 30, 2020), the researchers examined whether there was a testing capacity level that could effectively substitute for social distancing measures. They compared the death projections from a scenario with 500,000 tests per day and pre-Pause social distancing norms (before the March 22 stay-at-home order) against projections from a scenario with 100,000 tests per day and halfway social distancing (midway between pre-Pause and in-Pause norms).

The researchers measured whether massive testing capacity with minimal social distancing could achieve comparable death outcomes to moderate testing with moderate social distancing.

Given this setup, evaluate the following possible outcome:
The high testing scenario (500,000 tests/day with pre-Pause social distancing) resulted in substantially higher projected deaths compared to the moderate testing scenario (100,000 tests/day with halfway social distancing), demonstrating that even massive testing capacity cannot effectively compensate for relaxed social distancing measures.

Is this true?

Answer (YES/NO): YES